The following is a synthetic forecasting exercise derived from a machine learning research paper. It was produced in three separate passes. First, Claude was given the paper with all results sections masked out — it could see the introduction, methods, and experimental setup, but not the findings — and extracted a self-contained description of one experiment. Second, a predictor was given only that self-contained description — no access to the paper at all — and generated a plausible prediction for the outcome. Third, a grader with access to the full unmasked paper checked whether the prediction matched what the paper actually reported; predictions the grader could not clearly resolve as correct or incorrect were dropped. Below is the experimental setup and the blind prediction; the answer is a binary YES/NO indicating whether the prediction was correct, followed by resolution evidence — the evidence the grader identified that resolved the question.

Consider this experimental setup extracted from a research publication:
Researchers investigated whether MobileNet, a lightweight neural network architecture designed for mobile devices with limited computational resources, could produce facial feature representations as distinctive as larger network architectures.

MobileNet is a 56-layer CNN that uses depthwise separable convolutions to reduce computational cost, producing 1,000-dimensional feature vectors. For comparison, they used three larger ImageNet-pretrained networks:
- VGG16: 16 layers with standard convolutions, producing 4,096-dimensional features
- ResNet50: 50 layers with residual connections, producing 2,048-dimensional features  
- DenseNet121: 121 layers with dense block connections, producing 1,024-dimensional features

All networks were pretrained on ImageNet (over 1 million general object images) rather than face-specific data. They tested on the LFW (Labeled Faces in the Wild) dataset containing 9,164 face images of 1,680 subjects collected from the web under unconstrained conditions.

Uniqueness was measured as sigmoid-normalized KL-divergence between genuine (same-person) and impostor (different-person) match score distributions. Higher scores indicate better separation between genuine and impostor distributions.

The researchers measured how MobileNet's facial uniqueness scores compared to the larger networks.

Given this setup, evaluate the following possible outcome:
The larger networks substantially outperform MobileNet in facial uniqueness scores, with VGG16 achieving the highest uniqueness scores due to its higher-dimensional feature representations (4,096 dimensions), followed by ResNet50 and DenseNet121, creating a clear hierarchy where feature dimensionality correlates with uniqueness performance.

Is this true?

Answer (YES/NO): NO